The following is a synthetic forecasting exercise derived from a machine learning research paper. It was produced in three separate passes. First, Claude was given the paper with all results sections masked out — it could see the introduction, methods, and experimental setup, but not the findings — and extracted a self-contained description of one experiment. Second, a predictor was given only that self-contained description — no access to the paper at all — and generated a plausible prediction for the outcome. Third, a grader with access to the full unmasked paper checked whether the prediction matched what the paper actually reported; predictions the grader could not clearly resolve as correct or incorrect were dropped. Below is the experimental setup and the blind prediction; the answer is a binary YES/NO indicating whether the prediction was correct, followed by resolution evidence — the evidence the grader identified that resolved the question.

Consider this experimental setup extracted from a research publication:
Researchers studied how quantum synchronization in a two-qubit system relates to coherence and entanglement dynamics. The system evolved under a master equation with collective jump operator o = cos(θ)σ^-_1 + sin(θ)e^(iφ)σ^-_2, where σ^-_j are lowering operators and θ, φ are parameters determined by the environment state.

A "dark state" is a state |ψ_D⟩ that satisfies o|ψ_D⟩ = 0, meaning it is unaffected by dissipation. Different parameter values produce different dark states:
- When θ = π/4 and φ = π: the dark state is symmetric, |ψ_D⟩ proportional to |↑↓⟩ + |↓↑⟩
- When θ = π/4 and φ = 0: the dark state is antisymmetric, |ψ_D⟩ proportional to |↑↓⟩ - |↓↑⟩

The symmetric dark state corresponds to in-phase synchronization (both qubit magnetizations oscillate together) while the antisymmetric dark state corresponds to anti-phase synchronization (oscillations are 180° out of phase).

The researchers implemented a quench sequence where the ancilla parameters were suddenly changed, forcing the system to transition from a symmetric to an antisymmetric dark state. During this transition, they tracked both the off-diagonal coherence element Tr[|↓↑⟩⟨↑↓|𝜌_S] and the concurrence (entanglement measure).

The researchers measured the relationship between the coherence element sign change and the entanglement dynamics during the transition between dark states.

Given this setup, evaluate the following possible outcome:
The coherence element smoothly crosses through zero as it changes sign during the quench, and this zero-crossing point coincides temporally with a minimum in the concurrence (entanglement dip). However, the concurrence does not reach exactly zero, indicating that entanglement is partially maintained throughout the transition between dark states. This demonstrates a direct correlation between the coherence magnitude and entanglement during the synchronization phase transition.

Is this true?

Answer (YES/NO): NO